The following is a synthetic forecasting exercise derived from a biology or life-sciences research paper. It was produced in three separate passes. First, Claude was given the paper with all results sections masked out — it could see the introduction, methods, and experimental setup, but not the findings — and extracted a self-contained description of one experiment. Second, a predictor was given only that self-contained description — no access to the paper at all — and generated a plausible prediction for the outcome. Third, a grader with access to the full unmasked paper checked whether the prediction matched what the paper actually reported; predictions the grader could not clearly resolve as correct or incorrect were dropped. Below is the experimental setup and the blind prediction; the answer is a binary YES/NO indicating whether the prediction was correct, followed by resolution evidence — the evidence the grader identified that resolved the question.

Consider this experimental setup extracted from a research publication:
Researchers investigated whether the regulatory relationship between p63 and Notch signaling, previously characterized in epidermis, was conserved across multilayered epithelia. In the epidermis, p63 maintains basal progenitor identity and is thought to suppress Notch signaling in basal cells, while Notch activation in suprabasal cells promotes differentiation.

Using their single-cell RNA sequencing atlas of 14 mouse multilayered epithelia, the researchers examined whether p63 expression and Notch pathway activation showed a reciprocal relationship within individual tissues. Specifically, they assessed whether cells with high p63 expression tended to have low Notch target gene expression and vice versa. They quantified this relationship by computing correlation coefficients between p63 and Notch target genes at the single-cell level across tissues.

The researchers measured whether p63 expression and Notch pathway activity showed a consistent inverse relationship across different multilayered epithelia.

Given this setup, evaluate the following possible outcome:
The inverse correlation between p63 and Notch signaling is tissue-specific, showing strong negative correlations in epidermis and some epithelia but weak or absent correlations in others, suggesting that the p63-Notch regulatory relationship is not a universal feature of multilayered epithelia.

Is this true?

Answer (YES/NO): NO